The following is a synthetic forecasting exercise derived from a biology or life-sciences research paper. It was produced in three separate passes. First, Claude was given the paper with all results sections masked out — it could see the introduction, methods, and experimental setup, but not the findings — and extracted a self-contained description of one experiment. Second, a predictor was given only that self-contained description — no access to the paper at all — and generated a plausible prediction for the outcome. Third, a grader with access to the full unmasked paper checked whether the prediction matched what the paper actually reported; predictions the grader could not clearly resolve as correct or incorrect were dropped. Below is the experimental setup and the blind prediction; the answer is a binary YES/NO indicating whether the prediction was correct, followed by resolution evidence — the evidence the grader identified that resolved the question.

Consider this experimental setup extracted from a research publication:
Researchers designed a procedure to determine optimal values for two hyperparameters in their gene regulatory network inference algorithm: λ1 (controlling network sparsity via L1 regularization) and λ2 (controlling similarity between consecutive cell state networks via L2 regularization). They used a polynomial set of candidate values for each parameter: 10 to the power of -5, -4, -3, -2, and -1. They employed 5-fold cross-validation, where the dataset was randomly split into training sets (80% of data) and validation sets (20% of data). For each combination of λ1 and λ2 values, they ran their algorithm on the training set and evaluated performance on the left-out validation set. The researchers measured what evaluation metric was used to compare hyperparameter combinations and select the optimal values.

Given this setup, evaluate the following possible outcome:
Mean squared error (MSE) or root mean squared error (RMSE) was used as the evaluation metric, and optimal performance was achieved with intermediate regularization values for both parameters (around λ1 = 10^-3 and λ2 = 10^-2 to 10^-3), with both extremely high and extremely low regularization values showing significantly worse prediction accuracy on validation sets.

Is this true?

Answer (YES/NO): NO